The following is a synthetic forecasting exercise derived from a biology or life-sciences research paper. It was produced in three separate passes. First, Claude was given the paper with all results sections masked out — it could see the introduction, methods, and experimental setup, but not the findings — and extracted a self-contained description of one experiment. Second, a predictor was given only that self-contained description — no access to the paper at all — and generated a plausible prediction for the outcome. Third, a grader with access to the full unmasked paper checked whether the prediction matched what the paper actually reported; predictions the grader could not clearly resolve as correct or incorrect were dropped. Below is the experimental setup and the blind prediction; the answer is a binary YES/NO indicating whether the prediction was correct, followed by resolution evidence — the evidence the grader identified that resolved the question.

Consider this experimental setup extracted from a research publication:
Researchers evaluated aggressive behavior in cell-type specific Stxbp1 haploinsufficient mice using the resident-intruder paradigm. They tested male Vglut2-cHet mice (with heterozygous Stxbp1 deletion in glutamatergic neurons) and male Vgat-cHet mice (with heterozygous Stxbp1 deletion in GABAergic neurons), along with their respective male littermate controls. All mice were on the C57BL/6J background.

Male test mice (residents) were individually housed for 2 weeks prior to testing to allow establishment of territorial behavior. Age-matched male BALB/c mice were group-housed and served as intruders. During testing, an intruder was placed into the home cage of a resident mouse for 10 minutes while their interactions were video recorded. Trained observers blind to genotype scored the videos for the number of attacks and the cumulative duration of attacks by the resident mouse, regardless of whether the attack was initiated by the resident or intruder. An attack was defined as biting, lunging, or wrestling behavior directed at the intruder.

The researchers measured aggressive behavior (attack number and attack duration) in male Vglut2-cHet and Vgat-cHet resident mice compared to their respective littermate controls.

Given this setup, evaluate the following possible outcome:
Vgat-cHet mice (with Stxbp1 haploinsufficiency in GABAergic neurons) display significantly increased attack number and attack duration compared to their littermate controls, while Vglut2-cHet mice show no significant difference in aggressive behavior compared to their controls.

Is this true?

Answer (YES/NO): YES